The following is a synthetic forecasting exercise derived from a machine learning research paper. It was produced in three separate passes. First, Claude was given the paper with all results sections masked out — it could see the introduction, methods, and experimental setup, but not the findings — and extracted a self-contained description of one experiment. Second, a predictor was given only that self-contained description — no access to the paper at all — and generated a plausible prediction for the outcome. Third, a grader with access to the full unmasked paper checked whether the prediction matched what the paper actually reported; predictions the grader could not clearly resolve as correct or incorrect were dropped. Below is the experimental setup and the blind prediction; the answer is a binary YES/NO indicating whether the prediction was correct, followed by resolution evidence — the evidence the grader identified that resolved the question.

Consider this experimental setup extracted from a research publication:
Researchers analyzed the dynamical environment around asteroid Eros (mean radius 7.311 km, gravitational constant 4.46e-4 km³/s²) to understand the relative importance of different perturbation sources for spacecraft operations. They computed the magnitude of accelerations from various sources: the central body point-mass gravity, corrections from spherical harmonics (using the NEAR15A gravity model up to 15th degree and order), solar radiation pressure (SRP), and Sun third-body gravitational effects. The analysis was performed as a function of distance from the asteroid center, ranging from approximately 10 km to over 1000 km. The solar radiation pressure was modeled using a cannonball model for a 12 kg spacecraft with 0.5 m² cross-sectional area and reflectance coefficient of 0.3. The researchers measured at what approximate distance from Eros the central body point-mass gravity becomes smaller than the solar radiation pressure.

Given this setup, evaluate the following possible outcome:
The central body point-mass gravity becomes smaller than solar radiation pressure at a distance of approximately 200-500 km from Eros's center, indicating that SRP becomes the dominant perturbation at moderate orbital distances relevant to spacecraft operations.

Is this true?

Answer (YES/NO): NO